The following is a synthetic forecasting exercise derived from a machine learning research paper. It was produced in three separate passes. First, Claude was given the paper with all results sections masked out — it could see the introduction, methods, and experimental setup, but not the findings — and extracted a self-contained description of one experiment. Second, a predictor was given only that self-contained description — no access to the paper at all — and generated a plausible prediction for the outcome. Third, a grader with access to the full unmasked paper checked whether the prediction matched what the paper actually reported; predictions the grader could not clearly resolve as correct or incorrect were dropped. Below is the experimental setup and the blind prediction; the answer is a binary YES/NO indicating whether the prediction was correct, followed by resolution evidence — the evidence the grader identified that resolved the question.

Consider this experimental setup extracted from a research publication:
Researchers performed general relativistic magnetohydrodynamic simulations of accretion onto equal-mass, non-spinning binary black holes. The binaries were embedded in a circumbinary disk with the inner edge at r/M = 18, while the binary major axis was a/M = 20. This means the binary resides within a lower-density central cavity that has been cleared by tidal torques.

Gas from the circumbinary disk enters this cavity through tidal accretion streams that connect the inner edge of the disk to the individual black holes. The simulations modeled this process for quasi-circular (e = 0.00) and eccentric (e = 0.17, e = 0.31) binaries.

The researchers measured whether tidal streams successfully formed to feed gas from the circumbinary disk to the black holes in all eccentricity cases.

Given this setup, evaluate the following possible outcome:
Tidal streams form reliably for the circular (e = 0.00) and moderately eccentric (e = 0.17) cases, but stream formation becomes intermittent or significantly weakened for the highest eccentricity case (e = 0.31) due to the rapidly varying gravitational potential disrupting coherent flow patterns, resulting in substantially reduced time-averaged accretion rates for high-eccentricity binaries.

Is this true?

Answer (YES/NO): NO